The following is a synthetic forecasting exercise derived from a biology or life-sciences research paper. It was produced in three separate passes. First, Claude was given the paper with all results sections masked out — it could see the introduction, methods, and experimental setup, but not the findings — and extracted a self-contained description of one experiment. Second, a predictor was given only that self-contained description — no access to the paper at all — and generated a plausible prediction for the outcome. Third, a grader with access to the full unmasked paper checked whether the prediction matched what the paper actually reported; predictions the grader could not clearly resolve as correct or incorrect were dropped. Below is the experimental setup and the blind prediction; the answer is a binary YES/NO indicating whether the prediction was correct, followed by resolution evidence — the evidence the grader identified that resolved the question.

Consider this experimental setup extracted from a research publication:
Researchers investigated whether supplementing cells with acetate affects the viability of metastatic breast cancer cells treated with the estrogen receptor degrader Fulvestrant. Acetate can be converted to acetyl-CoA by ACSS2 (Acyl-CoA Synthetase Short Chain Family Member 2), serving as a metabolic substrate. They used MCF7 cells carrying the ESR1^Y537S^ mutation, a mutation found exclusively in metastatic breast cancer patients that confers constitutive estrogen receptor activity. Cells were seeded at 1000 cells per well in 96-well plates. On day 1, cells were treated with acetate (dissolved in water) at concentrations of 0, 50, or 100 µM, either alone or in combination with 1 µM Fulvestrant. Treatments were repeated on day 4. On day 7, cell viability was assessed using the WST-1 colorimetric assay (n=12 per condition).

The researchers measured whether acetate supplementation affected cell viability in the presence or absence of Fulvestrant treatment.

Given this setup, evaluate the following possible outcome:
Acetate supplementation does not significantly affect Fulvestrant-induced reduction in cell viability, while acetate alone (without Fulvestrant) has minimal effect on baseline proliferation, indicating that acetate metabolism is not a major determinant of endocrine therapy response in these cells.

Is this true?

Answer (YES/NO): NO